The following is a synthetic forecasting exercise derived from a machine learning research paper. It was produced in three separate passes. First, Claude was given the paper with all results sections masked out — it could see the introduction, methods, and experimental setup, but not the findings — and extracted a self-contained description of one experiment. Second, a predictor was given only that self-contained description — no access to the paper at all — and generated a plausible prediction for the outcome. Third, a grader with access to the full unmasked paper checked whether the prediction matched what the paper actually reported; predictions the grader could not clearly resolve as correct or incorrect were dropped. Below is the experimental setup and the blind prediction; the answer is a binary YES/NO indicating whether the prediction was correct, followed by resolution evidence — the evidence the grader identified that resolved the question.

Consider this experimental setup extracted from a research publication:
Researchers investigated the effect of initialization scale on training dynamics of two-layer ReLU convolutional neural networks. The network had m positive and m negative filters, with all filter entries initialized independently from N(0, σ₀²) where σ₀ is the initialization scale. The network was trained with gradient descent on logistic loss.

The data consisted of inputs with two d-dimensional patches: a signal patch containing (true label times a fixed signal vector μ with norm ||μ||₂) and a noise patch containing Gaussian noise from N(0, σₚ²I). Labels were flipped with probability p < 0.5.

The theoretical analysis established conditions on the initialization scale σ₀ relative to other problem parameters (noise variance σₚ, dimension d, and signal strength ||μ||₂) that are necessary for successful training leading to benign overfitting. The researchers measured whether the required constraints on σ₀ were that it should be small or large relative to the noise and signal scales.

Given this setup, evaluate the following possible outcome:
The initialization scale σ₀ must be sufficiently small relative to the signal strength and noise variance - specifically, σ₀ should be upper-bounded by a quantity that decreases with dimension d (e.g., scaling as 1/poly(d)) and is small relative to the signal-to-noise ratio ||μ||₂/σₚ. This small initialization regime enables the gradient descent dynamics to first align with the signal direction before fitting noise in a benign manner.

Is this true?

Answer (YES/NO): NO